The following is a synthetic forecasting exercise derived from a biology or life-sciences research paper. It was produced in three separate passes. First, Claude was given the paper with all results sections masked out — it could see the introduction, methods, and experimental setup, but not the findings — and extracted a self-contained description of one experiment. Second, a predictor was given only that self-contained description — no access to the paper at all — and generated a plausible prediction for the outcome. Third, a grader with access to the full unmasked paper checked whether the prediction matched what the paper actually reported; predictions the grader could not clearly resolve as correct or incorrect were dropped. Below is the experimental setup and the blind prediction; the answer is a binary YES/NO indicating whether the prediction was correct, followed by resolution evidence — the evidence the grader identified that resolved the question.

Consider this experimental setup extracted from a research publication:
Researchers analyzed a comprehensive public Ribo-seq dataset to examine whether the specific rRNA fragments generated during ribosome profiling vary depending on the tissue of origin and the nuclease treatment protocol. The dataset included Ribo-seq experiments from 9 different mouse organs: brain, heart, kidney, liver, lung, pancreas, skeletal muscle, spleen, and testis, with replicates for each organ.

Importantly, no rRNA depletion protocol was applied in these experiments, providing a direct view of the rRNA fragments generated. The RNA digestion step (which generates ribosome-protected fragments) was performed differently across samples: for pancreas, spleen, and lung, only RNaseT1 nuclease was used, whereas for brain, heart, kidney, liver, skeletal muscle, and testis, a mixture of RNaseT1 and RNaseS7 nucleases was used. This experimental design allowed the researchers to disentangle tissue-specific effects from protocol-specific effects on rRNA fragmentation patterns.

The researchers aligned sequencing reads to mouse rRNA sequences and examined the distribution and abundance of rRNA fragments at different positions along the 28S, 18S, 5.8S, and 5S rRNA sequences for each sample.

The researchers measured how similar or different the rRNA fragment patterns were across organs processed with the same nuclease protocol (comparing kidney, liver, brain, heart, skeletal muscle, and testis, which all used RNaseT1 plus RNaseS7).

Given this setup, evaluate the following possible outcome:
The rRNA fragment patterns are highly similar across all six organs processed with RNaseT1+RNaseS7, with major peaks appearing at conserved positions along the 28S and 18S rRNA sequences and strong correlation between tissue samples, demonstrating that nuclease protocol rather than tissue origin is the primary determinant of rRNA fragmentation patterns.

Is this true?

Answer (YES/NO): NO